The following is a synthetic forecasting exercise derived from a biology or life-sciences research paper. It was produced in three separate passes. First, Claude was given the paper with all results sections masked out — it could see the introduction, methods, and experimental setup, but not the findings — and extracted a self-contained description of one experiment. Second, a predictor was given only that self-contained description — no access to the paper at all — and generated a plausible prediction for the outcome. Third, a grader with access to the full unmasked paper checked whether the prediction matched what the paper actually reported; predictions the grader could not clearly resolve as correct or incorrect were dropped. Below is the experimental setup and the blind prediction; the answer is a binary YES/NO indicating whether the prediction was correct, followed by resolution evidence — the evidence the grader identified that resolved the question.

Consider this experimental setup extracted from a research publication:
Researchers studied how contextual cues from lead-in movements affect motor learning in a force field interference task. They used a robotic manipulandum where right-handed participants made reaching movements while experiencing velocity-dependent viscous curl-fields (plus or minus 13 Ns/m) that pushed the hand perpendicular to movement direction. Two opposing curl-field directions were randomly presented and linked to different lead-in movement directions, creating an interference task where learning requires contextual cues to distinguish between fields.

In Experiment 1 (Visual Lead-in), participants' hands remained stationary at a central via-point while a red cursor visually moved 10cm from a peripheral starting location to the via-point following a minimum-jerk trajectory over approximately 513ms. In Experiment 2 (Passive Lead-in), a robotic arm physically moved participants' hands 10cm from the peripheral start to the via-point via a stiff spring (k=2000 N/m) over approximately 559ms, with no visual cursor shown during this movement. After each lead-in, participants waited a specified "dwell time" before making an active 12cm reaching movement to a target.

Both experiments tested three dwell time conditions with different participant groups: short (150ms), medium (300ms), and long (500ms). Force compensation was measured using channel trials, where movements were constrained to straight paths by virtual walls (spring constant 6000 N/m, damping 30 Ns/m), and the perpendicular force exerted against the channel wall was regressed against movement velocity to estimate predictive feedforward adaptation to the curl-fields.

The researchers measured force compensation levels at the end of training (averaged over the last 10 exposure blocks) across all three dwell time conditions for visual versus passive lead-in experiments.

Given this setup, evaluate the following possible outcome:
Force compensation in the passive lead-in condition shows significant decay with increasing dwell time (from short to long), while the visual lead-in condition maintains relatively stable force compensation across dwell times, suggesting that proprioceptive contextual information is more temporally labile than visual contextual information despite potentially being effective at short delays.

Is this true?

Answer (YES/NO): NO